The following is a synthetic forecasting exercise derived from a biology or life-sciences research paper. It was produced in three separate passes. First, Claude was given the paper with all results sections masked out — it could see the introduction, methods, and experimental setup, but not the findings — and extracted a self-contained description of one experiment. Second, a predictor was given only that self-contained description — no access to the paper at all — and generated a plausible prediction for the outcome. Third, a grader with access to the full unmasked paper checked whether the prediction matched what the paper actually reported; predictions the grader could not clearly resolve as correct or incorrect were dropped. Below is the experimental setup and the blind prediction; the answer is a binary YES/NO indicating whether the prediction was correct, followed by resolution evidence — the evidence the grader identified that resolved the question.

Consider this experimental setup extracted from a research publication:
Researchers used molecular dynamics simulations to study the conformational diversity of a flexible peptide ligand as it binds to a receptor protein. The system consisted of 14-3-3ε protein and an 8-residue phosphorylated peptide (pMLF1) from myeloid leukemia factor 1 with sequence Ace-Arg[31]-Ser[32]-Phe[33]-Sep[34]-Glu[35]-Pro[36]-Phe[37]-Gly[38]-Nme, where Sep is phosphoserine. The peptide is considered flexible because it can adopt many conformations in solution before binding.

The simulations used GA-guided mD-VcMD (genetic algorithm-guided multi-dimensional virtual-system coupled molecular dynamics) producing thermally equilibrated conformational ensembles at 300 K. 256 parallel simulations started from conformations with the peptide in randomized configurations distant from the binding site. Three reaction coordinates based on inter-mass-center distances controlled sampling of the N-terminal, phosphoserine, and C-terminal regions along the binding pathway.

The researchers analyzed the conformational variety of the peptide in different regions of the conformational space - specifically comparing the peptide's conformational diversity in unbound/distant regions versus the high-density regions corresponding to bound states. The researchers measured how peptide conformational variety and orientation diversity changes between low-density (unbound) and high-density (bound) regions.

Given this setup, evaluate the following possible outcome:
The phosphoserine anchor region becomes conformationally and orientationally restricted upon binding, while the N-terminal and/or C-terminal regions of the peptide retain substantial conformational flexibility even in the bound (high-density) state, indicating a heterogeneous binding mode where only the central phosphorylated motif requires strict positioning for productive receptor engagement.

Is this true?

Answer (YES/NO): NO